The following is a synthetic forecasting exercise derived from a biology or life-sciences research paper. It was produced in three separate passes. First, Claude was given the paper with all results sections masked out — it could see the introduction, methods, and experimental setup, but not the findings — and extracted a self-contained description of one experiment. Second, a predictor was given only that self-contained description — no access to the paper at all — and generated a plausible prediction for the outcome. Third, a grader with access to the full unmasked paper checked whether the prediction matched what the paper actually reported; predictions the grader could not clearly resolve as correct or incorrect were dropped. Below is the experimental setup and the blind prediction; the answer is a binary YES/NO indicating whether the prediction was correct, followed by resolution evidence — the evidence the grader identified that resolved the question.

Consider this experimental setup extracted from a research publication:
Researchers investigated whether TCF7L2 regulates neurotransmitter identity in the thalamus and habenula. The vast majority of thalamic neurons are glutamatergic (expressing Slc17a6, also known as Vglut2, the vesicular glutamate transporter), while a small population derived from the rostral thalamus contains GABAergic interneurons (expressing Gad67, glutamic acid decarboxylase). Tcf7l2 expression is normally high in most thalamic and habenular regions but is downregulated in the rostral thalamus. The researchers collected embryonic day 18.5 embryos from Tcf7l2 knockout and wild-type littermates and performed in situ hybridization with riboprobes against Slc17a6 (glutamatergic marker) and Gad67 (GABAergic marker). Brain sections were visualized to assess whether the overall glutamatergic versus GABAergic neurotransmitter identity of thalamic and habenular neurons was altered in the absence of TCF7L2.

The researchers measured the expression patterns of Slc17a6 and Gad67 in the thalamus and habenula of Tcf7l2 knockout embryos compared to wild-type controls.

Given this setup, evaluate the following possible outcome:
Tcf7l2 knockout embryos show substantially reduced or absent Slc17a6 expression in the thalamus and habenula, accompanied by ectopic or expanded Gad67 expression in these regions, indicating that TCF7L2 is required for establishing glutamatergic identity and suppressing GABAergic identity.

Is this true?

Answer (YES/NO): NO